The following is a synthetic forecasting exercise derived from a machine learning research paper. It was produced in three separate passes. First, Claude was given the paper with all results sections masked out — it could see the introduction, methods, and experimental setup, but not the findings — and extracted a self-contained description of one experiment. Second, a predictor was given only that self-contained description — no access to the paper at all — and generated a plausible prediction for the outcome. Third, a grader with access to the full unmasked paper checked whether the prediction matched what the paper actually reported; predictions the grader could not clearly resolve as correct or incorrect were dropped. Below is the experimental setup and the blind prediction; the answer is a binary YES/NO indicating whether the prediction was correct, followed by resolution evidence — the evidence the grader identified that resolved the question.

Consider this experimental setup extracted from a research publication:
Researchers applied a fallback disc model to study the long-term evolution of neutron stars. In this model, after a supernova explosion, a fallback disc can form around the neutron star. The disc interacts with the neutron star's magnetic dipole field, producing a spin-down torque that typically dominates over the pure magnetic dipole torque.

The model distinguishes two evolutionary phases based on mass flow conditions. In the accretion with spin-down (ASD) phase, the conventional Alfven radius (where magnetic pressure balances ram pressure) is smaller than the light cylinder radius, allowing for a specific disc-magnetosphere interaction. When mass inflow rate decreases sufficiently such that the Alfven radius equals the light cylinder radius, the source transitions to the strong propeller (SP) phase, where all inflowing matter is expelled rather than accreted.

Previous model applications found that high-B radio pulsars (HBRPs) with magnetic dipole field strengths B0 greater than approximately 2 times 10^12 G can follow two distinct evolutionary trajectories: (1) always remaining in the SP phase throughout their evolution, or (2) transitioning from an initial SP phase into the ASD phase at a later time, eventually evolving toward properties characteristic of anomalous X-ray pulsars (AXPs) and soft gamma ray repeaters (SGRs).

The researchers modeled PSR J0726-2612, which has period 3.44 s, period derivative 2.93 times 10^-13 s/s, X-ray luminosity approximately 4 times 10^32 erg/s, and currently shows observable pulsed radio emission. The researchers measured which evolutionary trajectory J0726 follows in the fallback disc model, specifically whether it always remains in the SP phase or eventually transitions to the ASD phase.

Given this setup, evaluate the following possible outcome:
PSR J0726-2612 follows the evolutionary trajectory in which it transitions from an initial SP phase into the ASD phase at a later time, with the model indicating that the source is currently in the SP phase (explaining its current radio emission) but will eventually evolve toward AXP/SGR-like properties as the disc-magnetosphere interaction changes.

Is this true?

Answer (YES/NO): NO